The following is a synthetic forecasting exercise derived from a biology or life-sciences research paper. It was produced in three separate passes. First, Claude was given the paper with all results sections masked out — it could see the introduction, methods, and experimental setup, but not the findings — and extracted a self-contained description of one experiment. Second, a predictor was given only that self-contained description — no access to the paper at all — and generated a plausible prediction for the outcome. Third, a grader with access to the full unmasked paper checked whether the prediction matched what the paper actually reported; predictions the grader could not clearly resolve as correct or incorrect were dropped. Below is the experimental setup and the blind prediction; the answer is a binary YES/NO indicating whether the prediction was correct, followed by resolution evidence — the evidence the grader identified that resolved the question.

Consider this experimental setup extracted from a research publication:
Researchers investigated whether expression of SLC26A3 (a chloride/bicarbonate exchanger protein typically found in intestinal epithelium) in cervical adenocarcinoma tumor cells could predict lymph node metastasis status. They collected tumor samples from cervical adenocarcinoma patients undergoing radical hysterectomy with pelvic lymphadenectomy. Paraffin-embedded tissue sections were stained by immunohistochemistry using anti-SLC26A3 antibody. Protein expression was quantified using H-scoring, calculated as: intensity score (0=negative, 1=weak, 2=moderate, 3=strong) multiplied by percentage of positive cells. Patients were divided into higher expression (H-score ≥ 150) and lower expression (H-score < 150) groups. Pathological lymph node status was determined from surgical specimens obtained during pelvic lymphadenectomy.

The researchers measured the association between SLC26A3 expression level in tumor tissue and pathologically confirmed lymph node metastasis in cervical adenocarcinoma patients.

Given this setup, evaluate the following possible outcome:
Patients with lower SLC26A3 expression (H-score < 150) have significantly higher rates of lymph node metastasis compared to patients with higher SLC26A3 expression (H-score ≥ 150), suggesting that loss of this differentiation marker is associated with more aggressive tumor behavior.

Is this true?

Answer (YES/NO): NO